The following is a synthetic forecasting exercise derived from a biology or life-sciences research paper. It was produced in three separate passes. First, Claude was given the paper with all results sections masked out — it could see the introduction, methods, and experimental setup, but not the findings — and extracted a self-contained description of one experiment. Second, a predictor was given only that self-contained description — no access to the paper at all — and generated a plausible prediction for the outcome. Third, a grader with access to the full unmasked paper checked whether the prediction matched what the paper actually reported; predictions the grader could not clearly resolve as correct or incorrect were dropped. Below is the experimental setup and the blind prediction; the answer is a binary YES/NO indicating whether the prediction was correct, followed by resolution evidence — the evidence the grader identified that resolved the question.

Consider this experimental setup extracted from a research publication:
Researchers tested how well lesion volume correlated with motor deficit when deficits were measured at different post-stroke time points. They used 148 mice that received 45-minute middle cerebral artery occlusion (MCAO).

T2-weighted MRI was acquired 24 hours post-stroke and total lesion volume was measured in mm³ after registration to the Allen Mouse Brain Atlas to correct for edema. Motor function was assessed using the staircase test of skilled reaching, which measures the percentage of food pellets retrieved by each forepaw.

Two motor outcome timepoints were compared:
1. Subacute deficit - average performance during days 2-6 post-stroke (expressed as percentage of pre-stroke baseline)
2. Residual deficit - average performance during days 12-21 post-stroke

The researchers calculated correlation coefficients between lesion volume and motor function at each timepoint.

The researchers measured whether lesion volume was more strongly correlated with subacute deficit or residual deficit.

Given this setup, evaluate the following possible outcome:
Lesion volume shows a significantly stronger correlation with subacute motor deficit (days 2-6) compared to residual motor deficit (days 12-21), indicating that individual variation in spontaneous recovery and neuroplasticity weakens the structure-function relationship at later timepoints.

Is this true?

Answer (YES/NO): YES